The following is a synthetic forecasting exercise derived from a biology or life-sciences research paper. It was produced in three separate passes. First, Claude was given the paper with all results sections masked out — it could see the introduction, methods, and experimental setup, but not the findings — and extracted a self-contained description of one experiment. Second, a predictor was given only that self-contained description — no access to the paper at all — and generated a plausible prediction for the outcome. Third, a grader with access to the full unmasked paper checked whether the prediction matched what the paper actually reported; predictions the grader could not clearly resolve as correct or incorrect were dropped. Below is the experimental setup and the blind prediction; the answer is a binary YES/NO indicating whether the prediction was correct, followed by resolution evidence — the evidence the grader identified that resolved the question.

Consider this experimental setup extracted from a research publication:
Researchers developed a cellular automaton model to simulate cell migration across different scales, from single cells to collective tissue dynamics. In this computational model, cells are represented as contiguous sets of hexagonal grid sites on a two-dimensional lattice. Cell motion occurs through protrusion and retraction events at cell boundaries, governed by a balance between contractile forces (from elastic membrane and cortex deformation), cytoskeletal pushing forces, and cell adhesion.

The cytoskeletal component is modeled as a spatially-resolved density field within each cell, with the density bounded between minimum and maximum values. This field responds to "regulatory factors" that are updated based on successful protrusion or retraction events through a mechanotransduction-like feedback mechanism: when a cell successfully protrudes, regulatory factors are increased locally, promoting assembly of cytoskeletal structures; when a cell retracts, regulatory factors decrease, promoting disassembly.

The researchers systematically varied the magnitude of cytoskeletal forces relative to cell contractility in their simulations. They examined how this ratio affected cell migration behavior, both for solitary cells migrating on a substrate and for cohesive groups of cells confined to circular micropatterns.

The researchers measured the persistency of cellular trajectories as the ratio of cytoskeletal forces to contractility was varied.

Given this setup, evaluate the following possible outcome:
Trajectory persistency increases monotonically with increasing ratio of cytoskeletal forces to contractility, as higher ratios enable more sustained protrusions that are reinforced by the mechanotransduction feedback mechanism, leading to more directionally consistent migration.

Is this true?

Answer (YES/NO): NO